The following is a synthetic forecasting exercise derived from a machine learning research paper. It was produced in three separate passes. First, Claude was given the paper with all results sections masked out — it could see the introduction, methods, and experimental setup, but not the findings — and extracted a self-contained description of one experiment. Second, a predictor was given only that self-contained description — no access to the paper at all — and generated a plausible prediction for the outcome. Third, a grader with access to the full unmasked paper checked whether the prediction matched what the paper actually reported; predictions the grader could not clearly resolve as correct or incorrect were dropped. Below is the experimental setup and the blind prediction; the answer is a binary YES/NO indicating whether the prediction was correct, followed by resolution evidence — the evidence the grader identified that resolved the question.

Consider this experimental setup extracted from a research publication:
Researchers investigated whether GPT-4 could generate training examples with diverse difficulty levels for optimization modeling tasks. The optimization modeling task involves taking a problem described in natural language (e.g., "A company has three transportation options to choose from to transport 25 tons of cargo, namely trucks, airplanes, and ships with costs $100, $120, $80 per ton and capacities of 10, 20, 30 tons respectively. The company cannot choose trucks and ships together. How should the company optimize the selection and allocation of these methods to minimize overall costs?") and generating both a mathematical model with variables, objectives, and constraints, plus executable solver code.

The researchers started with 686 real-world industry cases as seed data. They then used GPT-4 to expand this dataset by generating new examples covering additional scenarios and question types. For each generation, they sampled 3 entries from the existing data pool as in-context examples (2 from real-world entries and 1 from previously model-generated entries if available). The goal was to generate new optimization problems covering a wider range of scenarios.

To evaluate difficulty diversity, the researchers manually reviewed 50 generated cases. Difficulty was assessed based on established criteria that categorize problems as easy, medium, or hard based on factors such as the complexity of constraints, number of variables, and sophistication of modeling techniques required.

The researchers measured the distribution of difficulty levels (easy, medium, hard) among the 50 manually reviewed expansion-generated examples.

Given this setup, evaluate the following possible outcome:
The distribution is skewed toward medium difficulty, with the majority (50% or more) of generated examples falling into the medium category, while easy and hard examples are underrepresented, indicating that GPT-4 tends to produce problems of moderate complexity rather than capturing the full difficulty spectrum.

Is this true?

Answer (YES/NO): NO